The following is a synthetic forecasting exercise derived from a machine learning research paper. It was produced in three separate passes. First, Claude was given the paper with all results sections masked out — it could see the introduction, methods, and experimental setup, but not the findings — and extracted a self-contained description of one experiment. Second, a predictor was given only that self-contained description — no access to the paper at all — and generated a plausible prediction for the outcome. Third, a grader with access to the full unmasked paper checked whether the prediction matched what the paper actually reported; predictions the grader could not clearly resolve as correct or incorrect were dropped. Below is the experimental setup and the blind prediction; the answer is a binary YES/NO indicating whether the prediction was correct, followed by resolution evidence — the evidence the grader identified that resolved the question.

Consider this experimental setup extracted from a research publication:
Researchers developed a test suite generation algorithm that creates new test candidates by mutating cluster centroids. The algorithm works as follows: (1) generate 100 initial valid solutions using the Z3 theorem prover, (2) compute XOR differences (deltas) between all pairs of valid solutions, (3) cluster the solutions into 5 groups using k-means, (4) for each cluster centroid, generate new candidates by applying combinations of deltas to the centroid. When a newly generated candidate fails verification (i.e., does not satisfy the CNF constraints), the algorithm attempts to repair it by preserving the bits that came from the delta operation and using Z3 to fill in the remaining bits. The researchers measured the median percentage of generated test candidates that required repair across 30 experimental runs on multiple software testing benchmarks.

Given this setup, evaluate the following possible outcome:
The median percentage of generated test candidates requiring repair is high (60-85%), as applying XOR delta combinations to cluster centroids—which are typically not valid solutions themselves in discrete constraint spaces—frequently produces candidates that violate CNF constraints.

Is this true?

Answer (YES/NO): NO